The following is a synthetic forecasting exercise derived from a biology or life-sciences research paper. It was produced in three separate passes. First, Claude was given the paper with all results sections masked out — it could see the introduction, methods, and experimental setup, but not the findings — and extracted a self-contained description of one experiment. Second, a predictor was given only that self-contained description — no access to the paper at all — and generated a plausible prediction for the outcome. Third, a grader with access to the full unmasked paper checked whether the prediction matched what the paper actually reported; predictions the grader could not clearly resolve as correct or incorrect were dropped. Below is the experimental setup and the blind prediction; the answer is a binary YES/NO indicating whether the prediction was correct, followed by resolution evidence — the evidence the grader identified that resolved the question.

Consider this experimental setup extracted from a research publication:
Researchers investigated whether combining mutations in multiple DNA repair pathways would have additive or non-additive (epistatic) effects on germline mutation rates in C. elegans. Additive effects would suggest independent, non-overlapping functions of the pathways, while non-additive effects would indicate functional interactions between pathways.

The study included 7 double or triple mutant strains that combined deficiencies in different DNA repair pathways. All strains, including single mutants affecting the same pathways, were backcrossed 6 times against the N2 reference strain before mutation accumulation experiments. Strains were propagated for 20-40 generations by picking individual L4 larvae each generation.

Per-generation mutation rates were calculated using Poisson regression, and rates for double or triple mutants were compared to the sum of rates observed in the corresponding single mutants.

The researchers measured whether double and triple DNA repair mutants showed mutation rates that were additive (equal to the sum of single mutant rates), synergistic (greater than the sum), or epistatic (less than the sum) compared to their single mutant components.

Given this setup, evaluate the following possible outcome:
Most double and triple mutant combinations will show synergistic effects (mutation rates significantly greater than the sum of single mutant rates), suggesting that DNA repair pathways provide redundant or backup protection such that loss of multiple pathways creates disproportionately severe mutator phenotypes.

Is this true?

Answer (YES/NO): NO